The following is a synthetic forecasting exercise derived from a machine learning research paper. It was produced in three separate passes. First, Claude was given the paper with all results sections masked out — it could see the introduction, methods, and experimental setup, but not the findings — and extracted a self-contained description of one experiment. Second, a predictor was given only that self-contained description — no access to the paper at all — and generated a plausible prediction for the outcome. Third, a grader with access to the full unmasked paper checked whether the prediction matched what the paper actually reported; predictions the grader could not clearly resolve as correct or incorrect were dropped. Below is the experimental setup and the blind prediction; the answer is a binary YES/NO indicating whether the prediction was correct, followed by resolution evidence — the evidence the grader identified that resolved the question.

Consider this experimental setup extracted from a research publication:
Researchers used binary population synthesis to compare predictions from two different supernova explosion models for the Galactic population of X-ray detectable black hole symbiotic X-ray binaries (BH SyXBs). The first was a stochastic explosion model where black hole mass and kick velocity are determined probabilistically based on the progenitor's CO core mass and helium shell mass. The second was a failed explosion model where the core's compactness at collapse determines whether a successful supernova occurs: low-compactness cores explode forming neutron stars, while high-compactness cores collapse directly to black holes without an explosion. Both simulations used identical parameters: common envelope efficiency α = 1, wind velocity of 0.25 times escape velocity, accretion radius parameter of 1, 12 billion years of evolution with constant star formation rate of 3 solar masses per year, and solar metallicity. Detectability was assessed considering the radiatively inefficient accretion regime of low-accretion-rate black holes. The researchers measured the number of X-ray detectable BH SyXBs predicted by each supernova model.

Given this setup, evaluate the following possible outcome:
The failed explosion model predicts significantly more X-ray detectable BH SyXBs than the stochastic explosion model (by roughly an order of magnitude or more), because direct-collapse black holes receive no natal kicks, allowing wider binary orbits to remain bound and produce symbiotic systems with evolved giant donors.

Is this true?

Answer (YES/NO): NO